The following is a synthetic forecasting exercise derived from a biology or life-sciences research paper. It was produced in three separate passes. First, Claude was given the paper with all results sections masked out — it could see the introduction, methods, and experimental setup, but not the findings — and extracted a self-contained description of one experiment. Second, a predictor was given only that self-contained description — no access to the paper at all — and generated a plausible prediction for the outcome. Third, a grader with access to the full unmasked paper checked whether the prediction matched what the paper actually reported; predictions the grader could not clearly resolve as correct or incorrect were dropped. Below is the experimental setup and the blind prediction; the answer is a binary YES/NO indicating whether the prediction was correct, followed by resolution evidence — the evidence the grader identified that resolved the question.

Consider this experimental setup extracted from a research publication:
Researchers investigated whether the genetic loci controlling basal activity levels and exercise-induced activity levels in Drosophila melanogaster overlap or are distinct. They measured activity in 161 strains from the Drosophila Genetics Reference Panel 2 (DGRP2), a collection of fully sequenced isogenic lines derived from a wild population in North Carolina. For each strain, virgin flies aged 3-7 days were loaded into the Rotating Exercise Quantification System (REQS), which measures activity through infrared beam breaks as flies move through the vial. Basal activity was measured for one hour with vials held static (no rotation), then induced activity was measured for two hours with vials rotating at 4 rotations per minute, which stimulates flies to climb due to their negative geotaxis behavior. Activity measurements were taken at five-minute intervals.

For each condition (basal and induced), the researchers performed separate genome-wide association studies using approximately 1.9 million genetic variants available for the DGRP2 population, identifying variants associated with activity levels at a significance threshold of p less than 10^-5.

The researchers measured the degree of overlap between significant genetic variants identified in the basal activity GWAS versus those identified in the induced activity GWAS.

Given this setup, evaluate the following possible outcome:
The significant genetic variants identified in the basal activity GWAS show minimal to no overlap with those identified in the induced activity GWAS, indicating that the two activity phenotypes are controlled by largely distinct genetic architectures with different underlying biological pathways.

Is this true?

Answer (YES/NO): YES